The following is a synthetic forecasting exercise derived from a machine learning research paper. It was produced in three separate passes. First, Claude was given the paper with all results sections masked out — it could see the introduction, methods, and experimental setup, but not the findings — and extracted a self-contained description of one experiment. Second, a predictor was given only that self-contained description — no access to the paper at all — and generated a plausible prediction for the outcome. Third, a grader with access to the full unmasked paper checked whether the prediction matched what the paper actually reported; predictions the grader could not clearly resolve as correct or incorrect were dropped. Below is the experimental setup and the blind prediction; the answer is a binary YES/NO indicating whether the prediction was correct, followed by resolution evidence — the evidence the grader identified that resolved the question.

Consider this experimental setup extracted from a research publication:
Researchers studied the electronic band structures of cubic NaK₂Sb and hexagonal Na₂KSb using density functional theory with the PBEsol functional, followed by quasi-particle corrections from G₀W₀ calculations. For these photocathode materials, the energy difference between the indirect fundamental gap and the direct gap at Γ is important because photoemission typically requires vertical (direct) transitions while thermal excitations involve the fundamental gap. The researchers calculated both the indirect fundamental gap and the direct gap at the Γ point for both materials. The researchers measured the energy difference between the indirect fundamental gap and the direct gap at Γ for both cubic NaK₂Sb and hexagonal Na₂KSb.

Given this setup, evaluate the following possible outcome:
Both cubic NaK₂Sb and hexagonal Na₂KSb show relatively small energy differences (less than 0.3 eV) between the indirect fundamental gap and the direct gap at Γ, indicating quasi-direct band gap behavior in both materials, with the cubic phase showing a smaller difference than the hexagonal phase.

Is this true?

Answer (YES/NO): NO